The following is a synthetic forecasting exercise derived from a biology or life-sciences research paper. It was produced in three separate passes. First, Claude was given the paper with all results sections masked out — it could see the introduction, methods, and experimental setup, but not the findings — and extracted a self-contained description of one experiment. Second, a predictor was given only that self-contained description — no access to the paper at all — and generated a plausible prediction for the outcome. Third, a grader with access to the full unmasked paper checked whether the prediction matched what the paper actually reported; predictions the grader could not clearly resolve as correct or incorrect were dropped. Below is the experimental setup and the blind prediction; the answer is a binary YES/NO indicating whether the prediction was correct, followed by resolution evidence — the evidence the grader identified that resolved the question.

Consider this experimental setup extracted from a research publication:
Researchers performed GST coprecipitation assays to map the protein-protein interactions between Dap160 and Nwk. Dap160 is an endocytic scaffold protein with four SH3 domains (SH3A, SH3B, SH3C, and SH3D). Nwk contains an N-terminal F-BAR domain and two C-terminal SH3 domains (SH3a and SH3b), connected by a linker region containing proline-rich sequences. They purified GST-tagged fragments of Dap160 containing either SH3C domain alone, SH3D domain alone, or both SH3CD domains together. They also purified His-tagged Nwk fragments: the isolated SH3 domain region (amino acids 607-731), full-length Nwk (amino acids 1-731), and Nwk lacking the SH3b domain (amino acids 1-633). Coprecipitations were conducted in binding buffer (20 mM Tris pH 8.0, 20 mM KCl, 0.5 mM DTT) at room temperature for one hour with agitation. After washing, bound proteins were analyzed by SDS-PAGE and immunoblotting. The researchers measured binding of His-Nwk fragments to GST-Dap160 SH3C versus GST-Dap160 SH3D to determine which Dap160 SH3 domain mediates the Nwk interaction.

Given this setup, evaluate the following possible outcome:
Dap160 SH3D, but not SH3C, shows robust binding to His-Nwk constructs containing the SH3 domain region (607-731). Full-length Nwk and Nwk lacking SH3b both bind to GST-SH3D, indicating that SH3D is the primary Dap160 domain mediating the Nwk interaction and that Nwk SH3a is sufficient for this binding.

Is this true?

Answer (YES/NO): NO